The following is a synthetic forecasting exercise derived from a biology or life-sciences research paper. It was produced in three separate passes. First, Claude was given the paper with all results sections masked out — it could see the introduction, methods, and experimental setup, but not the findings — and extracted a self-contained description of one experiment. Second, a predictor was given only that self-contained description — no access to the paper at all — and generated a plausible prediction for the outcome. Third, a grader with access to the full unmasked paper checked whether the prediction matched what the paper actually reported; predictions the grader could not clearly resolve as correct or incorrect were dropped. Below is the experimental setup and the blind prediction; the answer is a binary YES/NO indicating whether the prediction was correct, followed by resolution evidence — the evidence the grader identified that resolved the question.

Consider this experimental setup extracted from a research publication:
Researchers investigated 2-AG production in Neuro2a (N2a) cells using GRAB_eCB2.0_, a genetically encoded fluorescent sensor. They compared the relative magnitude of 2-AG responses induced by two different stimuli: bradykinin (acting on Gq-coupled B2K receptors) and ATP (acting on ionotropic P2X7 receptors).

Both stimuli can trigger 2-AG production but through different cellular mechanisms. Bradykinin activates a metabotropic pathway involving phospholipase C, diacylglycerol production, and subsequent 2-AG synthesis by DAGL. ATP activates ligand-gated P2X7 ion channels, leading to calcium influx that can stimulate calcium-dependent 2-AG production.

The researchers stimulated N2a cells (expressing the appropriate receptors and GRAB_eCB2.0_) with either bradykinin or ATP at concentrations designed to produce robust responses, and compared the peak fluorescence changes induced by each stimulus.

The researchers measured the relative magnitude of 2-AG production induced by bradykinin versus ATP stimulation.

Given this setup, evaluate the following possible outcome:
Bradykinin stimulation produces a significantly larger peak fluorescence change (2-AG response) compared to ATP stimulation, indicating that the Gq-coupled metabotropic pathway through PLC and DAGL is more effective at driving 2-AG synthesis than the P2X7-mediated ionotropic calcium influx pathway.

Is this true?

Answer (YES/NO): NO